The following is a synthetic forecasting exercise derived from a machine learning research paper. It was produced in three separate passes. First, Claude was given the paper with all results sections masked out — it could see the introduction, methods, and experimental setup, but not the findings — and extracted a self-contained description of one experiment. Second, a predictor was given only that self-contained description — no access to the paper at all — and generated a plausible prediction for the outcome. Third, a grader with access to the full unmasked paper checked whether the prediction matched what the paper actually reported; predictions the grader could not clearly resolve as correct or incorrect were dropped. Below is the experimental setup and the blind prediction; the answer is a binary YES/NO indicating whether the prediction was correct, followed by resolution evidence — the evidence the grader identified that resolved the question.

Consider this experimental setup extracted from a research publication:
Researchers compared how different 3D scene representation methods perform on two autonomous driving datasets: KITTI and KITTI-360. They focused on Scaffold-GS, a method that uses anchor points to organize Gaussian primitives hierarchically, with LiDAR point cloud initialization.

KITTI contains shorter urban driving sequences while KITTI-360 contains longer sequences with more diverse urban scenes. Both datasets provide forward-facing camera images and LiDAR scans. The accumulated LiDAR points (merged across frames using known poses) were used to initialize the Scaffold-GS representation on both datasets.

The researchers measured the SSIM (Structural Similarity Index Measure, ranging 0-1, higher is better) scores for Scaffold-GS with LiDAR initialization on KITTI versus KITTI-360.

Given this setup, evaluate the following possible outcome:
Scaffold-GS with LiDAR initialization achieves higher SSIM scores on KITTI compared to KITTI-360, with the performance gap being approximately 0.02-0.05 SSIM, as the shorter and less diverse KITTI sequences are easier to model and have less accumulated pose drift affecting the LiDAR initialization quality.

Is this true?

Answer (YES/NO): NO